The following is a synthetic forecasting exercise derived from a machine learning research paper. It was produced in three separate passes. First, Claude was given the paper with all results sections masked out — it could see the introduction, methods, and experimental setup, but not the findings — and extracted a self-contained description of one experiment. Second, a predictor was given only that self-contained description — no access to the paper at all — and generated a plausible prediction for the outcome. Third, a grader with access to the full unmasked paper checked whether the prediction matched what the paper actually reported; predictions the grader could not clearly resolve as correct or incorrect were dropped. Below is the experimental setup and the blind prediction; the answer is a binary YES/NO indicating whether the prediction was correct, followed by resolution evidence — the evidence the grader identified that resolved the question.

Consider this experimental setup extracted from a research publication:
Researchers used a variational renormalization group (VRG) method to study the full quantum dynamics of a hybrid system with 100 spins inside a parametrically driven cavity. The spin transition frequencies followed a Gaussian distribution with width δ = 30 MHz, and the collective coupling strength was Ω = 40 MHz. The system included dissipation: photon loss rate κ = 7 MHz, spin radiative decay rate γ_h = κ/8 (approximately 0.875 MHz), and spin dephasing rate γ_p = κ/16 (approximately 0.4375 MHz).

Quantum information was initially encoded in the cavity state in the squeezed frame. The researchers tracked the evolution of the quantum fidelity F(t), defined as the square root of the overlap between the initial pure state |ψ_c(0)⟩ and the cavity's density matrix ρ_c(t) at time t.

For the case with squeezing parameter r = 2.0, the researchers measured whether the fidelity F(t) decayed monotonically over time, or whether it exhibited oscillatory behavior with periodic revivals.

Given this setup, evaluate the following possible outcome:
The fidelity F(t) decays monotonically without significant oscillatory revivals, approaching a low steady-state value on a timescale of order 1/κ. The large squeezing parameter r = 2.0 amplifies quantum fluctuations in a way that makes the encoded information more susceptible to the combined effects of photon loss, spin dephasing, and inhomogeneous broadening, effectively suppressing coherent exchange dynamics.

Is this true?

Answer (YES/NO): NO